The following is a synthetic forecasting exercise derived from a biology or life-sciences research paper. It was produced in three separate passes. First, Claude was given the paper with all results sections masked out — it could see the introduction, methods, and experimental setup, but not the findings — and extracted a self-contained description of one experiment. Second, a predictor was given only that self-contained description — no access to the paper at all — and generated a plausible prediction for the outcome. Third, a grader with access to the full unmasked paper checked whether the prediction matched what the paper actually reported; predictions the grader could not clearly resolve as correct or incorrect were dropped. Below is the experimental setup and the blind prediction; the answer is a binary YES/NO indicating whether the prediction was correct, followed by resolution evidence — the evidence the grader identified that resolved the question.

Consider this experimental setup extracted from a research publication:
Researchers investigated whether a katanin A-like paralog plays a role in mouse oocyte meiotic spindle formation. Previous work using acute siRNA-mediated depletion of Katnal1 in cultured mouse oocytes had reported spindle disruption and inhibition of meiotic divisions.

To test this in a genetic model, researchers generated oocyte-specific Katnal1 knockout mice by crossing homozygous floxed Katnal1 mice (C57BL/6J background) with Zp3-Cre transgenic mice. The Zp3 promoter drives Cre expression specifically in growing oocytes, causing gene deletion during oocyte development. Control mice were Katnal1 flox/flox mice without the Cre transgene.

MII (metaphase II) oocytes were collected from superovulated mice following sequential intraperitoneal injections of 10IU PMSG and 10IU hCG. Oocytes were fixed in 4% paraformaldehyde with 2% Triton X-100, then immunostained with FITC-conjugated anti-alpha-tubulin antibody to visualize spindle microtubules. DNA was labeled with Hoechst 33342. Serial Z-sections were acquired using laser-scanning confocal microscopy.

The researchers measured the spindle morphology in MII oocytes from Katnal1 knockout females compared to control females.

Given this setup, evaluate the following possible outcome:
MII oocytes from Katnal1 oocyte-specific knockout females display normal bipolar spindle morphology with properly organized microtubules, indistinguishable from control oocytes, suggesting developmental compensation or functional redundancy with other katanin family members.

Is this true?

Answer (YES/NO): NO